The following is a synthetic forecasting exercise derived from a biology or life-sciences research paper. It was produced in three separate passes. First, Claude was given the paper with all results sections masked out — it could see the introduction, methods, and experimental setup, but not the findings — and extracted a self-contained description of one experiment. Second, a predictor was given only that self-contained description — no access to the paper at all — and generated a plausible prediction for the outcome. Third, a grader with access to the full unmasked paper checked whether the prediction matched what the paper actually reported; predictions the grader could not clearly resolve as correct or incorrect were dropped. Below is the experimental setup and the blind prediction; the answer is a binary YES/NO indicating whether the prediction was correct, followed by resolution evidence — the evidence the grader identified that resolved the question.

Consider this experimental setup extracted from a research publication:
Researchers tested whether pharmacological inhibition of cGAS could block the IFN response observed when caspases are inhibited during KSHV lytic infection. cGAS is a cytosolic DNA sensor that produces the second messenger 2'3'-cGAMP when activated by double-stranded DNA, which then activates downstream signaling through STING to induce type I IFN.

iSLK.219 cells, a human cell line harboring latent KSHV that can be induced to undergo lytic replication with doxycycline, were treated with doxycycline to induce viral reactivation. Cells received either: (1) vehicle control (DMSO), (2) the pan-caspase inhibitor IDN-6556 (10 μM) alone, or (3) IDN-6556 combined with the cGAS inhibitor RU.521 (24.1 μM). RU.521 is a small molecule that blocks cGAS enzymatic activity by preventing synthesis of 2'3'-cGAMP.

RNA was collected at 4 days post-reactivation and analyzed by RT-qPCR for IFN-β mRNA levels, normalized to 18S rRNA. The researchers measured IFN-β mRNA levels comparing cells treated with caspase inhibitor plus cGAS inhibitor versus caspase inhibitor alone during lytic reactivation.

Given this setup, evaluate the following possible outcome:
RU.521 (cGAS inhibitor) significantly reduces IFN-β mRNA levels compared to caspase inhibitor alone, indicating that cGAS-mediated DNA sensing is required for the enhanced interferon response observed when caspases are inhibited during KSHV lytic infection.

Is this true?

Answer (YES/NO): YES